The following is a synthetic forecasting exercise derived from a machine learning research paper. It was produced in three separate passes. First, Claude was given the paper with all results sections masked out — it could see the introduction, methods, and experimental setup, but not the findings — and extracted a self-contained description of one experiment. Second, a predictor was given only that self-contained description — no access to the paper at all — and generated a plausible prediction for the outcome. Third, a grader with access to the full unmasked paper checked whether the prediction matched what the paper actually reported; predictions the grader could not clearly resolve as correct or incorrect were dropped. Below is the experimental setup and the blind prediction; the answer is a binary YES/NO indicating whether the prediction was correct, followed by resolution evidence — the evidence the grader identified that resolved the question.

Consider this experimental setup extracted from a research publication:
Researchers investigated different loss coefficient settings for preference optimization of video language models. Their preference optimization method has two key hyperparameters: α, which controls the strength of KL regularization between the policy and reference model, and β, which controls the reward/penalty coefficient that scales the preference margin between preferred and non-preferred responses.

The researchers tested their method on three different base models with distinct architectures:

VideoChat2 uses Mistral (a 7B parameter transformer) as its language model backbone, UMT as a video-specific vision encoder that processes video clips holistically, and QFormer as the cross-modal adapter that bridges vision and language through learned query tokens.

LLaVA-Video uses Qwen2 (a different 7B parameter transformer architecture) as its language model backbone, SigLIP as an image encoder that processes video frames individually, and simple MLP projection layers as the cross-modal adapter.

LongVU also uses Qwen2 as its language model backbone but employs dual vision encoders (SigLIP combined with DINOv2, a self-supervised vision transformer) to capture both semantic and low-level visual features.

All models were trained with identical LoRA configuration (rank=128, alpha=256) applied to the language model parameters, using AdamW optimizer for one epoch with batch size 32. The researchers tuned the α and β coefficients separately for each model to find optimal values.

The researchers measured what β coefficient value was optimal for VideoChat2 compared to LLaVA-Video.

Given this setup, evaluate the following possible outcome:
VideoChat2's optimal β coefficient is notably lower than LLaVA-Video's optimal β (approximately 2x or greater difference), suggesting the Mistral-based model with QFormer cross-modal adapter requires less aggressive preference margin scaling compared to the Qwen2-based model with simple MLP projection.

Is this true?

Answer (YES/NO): NO